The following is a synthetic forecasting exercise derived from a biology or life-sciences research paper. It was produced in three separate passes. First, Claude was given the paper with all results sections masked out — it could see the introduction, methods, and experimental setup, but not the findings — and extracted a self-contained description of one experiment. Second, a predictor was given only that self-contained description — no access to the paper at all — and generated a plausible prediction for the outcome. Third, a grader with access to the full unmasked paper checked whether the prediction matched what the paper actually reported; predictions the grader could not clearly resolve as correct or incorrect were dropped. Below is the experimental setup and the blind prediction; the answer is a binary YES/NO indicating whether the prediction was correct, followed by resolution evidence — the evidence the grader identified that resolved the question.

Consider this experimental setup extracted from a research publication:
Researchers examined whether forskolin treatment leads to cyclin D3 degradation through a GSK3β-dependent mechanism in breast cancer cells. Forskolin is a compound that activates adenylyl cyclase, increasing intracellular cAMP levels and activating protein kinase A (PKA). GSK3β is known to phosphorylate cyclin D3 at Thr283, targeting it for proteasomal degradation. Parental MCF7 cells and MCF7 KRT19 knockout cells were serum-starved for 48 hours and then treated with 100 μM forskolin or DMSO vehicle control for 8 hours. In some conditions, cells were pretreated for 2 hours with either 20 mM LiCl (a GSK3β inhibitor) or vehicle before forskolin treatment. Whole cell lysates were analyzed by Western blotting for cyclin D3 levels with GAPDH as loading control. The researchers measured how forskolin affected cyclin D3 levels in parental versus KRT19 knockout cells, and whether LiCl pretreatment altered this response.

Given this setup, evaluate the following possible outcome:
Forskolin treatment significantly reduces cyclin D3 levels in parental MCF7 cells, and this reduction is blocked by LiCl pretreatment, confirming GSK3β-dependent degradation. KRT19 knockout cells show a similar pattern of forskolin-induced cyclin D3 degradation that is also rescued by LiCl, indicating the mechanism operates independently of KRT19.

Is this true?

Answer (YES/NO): NO